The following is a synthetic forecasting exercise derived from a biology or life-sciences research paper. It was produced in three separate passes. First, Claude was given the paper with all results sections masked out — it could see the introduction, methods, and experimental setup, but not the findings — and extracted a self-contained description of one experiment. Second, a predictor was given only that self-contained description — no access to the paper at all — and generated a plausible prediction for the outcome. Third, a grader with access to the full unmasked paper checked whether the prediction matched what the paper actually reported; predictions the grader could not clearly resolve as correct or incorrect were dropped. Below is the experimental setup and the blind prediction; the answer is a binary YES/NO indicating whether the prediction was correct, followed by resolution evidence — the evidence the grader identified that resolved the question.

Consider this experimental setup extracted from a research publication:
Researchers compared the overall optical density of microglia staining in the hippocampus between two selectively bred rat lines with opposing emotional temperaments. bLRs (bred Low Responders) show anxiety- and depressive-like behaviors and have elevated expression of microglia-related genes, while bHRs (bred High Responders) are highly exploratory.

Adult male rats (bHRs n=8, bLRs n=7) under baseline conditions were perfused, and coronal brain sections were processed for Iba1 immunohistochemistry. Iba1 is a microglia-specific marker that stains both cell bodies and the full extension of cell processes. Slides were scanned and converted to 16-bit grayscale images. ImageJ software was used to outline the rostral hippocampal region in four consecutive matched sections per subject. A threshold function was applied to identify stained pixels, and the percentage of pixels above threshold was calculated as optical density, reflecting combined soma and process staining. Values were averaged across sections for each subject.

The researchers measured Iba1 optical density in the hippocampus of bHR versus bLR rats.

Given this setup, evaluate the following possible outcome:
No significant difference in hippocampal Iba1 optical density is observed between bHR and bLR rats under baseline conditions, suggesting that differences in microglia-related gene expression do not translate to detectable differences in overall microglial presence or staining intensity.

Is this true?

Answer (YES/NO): NO